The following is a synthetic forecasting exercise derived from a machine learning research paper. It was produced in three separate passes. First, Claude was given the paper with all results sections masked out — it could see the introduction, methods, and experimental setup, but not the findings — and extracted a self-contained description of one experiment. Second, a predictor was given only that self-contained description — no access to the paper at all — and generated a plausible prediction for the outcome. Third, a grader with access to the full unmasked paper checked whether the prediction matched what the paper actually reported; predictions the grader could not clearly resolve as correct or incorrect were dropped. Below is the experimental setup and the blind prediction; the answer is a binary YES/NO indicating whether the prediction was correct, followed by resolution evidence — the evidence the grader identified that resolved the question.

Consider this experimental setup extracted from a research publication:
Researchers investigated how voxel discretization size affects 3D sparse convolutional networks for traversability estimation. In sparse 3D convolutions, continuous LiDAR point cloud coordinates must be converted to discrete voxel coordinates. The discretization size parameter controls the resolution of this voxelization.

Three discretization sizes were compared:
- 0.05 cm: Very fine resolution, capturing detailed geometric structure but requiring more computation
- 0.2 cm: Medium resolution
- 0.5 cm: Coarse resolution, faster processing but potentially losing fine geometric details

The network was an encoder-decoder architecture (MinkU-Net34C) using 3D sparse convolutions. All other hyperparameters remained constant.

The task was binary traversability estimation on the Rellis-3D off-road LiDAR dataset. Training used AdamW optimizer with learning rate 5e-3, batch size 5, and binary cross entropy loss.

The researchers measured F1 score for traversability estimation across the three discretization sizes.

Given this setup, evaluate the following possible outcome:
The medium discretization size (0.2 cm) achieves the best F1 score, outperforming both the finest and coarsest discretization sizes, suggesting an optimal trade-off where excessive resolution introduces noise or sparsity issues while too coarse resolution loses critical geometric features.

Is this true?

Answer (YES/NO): NO